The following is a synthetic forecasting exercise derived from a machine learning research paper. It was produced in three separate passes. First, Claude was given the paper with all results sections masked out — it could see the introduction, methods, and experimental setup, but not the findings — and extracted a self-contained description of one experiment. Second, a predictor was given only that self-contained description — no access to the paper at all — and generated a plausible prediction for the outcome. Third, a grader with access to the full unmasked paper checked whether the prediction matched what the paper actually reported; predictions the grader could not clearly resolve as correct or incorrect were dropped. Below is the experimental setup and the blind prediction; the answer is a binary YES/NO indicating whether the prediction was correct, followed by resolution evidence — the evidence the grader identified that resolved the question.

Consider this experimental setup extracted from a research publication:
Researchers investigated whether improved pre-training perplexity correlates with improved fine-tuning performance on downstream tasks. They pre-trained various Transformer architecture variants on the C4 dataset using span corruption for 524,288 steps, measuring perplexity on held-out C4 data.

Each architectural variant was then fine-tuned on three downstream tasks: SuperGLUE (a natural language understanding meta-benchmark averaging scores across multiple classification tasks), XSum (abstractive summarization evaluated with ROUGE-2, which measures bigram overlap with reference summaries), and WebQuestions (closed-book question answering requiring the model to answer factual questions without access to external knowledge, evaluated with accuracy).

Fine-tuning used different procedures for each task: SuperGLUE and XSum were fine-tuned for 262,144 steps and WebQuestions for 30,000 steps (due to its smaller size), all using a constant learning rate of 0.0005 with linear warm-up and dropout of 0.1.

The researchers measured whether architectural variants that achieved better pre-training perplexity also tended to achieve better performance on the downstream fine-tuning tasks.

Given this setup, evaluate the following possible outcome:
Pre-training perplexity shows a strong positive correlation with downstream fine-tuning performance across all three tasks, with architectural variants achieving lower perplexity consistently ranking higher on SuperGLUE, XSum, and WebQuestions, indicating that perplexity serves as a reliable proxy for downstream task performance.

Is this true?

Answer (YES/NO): NO